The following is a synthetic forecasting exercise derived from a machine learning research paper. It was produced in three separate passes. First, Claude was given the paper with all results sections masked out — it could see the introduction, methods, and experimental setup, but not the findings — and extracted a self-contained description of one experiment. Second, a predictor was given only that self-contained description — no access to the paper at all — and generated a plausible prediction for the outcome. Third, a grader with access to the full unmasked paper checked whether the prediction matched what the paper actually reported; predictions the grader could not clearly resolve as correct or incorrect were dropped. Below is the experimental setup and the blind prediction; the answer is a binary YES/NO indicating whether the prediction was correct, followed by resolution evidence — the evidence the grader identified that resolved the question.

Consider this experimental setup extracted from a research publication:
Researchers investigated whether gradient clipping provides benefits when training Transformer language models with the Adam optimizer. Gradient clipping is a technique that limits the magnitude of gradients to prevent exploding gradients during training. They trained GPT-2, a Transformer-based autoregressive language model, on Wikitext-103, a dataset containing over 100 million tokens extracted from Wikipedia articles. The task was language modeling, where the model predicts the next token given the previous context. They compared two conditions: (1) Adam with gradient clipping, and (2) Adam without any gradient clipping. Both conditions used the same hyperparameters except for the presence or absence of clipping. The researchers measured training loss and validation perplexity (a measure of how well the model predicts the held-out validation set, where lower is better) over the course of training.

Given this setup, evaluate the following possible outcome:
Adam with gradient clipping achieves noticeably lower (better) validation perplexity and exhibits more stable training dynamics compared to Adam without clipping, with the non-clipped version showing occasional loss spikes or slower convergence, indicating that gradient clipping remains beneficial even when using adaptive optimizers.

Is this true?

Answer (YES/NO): NO